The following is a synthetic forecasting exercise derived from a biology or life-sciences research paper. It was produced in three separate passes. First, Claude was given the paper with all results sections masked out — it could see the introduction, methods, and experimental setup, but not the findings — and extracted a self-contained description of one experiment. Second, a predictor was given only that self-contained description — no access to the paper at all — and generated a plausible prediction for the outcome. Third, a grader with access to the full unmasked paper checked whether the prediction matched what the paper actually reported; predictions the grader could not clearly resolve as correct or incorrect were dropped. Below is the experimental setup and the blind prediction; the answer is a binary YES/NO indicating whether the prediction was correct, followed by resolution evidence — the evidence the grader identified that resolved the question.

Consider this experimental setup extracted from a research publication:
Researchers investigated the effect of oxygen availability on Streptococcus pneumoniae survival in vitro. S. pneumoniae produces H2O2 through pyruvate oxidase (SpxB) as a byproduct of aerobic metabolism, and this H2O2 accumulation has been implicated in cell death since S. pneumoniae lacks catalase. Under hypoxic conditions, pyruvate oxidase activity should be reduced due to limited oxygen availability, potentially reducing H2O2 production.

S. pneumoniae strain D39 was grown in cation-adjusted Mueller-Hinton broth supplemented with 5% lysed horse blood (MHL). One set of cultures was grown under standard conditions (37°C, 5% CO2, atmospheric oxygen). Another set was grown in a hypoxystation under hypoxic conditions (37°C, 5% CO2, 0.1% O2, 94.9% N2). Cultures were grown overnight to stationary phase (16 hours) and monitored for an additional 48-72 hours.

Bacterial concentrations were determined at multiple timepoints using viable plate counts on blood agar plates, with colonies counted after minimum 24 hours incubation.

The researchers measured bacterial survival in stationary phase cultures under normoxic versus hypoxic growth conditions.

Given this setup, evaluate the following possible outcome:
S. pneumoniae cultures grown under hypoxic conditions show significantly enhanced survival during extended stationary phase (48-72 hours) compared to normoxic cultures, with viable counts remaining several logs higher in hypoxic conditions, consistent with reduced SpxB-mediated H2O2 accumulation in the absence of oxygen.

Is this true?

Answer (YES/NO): NO